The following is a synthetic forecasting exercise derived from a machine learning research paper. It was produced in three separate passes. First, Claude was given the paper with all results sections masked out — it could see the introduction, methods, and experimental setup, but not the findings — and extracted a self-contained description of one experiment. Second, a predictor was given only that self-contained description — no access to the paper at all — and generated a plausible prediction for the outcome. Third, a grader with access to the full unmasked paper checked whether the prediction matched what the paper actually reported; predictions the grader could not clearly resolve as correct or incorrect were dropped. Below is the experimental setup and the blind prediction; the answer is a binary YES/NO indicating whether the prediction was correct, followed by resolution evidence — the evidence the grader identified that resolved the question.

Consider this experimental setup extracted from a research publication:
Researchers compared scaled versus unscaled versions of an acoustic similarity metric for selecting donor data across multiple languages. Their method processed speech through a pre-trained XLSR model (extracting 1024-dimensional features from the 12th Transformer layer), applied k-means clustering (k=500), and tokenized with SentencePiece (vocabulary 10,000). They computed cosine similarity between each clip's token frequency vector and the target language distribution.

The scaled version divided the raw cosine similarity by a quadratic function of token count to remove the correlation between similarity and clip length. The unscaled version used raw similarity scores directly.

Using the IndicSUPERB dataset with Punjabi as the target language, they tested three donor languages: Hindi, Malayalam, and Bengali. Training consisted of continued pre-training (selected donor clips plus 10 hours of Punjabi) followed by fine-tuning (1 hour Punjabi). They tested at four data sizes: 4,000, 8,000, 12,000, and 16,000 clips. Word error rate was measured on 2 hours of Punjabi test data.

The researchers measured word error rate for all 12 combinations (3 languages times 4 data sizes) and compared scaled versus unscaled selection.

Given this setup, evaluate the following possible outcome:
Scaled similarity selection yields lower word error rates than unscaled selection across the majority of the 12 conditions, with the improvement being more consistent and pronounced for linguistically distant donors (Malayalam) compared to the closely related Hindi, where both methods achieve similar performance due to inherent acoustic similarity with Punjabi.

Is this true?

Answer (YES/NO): NO